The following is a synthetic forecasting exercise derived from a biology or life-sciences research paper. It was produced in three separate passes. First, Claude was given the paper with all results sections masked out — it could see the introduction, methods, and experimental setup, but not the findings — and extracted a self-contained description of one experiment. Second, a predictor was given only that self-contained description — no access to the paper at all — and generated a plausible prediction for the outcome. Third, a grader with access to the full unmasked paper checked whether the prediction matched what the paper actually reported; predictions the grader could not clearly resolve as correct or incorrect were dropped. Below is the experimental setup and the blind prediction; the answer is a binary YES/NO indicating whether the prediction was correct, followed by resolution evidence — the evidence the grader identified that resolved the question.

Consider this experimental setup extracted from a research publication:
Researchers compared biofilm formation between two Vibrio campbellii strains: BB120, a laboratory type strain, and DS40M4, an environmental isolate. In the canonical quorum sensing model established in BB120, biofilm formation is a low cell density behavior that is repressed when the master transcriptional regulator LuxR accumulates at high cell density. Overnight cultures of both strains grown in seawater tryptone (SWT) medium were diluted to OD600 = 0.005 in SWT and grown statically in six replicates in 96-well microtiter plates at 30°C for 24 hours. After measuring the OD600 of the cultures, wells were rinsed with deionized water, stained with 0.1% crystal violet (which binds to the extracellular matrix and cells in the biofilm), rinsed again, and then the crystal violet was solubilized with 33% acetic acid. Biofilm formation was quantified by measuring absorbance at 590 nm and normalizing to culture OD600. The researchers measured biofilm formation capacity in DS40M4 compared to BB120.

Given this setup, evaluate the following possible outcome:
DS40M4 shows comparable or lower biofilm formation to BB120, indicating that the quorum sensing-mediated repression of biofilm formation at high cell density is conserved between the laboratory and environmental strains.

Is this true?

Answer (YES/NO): YES